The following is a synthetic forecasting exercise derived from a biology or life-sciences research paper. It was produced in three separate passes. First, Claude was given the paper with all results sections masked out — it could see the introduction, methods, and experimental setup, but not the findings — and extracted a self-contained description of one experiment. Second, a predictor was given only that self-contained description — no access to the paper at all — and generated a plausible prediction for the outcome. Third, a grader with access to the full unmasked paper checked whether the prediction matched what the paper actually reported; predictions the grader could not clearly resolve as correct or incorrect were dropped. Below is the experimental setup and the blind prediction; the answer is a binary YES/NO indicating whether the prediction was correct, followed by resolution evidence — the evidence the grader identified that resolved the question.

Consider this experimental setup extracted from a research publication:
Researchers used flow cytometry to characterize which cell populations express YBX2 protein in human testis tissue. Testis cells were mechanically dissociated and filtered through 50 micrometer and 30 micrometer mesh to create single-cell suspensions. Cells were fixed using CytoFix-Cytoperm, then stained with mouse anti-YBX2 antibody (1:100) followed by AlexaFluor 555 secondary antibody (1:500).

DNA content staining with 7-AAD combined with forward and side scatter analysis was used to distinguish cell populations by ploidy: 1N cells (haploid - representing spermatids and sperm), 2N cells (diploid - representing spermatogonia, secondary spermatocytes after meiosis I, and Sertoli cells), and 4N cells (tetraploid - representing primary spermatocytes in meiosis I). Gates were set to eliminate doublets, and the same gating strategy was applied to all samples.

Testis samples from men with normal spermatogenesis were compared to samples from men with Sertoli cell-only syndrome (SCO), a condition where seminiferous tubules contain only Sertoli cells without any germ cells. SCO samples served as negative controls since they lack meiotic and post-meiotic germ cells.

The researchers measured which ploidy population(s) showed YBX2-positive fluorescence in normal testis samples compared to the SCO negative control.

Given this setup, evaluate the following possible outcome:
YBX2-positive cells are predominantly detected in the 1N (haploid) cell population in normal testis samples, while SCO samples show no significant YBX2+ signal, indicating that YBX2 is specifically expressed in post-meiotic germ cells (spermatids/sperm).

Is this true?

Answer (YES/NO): NO